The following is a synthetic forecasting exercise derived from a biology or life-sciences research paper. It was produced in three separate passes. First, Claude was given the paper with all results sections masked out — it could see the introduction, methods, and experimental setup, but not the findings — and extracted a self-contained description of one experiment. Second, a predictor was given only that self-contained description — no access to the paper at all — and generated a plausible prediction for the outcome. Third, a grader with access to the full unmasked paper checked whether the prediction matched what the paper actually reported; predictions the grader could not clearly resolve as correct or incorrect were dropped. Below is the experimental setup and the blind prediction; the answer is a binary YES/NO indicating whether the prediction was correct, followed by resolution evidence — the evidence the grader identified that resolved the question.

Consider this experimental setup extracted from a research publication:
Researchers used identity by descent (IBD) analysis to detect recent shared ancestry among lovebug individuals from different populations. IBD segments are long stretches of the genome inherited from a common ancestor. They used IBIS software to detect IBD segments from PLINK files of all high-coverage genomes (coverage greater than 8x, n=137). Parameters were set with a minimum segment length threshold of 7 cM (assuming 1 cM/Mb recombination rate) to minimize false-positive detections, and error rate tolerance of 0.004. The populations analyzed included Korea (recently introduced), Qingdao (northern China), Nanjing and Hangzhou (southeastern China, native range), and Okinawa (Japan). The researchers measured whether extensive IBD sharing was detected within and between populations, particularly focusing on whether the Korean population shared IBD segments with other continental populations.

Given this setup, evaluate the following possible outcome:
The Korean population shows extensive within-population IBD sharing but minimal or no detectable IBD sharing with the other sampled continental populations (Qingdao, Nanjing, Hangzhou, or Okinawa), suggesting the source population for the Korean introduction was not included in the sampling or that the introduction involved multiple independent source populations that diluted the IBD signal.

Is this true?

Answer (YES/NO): YES